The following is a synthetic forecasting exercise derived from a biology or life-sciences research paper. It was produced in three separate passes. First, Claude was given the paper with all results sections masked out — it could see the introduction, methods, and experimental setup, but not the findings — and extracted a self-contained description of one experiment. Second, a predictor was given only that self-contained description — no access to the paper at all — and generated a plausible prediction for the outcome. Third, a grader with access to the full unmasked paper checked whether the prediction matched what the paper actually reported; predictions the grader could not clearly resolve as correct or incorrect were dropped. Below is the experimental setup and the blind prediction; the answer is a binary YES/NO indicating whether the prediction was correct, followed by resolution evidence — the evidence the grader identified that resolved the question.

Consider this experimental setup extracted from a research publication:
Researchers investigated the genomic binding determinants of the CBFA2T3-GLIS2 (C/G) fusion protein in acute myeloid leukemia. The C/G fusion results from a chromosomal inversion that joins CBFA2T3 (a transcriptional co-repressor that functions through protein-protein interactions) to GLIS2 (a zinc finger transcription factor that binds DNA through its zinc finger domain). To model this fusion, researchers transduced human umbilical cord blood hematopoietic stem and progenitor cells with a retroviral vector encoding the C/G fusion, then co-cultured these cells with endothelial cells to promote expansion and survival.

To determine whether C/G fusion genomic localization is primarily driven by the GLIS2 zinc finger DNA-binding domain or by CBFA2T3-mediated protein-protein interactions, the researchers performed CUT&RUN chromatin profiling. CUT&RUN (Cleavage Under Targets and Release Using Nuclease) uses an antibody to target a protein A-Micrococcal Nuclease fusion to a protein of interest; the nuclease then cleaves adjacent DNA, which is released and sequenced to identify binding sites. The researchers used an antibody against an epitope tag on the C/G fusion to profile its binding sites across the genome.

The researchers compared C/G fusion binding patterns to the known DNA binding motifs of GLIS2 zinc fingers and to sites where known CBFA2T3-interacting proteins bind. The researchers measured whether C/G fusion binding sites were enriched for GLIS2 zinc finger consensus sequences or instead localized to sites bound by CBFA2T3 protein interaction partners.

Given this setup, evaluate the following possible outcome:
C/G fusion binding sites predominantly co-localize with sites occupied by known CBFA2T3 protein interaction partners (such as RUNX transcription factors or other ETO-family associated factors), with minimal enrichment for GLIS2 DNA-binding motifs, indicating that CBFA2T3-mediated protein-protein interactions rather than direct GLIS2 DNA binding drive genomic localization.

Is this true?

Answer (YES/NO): NO